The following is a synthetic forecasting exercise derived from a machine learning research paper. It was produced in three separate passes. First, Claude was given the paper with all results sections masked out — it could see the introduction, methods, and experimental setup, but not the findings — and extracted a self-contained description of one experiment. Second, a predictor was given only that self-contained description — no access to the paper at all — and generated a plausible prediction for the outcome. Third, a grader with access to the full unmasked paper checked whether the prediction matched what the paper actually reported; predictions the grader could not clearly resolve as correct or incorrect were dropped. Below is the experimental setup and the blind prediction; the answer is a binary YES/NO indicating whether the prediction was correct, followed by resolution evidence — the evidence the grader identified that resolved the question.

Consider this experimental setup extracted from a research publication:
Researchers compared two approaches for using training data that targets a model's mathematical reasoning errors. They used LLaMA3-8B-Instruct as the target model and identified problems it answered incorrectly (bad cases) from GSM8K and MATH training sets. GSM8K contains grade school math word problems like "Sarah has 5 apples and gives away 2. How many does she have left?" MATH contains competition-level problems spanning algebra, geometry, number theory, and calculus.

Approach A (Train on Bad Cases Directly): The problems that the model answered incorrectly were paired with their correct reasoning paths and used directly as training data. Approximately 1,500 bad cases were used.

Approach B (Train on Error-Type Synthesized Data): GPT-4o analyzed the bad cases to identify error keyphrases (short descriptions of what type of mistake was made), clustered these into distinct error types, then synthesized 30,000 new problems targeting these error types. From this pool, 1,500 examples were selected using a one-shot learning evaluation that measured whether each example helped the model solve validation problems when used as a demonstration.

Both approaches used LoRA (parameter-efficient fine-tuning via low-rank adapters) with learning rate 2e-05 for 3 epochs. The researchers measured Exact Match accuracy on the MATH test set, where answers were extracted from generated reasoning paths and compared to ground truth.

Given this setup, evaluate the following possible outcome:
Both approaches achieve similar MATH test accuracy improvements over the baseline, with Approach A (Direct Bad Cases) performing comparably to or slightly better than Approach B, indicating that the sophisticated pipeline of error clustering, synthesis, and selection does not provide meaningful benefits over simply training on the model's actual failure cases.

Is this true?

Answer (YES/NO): NO